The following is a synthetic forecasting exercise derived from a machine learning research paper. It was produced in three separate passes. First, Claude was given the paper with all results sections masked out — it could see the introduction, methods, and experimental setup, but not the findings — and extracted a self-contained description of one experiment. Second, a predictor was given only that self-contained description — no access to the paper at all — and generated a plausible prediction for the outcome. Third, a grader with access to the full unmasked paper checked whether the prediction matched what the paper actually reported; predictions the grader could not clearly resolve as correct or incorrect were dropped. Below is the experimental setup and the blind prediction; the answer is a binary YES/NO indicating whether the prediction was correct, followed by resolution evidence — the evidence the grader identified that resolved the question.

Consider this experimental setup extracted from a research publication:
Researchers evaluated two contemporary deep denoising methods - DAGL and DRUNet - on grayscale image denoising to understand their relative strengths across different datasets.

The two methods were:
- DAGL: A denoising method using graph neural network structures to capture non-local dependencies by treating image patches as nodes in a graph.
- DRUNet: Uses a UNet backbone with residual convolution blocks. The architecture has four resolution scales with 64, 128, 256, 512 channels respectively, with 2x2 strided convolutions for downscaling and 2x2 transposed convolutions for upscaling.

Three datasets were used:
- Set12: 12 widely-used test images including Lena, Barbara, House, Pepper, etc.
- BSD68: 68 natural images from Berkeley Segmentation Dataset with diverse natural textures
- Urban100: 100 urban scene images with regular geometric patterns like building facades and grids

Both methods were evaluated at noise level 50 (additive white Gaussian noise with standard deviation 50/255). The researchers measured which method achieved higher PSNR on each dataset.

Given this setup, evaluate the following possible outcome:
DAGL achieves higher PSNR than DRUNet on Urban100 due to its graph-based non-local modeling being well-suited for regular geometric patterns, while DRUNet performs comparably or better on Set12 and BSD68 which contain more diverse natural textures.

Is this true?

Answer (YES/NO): YES